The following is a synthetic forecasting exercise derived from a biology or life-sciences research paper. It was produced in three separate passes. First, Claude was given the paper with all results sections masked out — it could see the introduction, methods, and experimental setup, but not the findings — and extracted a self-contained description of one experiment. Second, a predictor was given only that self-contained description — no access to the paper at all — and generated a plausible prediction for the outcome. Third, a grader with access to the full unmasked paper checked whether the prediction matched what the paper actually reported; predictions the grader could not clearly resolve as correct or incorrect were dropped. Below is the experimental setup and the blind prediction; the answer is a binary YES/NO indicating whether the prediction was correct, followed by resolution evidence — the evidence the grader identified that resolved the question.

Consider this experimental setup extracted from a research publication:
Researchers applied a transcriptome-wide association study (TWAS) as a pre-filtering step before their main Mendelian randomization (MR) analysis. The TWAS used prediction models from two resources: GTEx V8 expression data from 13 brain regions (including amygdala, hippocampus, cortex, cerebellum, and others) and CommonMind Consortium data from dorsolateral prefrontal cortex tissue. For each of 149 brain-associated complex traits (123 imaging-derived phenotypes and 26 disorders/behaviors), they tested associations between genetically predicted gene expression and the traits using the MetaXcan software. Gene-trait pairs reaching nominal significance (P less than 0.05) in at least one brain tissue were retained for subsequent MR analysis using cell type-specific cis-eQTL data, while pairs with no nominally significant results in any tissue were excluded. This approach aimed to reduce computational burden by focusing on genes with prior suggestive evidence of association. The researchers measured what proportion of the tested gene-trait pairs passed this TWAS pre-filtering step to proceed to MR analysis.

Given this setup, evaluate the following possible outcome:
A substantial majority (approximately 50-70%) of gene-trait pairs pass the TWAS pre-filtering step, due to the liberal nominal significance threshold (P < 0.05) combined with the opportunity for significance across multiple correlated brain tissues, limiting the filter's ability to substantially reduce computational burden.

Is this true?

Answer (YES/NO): NO